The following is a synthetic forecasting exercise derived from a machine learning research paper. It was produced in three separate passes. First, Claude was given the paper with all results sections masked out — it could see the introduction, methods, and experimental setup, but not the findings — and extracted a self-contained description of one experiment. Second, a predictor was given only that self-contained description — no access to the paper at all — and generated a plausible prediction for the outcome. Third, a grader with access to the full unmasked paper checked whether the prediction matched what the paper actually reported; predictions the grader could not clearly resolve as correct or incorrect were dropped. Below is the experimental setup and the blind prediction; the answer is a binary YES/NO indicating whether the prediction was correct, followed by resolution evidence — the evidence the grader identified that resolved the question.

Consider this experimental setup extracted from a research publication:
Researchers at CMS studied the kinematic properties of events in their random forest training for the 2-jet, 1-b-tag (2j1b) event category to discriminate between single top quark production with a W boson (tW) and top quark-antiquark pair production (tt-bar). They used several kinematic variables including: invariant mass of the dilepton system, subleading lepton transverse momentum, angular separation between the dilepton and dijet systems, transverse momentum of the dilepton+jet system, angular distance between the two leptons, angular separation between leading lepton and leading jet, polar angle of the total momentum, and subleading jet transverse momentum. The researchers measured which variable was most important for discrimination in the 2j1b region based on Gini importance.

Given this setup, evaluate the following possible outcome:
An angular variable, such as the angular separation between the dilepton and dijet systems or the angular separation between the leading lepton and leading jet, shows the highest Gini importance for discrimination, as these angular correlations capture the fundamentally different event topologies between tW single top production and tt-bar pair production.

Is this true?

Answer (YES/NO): NO